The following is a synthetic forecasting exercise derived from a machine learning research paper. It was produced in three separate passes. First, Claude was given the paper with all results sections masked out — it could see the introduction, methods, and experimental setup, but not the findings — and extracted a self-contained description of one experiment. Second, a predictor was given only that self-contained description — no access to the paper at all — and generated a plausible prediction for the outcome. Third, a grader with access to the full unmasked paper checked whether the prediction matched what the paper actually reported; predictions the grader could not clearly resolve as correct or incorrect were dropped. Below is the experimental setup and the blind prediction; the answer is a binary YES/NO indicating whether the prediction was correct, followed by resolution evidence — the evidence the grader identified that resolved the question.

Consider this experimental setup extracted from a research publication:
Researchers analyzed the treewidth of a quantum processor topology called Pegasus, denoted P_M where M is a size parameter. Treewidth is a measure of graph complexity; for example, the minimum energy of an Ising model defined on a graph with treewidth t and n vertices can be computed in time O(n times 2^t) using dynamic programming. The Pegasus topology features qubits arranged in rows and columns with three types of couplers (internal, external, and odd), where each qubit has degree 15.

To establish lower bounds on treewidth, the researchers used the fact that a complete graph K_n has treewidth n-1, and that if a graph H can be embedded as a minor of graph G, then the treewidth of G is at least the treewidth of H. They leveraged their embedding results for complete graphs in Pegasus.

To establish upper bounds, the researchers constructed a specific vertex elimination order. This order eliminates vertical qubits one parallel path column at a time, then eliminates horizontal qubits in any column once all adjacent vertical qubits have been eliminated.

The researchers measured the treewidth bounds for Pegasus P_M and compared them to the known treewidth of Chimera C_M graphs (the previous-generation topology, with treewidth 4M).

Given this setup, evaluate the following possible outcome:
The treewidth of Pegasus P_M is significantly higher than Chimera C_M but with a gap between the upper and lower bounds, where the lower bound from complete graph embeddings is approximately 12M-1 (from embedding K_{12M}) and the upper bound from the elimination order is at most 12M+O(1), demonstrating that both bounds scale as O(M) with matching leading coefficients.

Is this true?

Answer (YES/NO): NO